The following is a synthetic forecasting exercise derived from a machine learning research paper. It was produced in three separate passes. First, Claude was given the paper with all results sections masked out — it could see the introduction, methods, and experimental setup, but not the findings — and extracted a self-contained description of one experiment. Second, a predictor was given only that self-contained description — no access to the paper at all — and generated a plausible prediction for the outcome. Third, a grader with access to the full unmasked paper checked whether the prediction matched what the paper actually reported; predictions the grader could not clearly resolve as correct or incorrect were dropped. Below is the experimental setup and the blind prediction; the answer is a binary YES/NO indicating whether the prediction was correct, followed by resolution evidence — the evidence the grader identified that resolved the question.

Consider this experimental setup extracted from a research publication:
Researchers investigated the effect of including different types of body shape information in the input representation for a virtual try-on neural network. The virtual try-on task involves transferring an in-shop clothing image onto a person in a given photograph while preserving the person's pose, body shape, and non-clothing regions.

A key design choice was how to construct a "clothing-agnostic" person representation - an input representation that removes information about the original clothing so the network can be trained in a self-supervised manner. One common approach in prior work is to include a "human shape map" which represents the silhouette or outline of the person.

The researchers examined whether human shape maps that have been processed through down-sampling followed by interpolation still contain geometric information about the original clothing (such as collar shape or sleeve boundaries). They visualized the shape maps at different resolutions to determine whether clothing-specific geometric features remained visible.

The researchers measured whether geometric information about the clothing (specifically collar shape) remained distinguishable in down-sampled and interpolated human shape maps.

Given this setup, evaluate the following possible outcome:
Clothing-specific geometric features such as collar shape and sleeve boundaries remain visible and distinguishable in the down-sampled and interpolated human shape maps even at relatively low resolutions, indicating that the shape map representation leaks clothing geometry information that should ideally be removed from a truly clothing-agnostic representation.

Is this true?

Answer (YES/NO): YES